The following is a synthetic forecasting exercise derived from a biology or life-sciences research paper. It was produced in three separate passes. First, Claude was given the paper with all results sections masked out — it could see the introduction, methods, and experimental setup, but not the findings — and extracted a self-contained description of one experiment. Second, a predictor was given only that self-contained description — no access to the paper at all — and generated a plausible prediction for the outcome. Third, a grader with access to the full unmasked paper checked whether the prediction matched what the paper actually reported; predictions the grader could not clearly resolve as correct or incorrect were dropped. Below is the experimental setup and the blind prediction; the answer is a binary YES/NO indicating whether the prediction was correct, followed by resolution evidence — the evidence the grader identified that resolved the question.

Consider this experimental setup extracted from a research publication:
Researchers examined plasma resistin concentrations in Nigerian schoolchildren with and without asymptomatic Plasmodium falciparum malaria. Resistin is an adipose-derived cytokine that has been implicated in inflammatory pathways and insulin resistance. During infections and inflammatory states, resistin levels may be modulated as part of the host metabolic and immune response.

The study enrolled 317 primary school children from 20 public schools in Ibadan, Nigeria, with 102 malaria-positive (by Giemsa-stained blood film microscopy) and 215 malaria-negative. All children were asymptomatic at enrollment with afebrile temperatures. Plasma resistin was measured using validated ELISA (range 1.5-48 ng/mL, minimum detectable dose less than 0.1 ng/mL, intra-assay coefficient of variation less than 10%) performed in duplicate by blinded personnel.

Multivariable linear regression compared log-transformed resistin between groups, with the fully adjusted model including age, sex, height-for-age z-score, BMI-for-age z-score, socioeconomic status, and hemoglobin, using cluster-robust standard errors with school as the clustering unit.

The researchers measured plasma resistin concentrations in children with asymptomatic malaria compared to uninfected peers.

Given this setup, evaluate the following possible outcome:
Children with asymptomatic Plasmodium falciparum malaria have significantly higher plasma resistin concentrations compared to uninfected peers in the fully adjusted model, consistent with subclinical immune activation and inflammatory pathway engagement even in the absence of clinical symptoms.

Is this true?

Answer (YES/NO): NO